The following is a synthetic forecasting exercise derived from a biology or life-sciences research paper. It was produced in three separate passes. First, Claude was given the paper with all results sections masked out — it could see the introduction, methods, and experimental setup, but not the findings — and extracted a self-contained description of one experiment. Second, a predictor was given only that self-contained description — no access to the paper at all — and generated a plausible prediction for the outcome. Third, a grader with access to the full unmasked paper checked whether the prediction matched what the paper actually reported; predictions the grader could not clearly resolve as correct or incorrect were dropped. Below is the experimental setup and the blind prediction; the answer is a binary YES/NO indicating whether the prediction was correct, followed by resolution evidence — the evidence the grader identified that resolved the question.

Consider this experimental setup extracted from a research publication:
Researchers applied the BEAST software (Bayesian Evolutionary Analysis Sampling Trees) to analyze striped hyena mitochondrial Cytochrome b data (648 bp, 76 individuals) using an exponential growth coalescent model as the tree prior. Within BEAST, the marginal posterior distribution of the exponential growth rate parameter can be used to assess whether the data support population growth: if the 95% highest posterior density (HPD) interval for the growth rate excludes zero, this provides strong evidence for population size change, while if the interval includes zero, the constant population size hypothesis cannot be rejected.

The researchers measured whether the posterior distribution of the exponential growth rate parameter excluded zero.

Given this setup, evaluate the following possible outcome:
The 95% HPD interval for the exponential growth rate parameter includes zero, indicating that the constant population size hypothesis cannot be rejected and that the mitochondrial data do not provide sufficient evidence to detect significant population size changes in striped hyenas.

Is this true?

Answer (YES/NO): YES